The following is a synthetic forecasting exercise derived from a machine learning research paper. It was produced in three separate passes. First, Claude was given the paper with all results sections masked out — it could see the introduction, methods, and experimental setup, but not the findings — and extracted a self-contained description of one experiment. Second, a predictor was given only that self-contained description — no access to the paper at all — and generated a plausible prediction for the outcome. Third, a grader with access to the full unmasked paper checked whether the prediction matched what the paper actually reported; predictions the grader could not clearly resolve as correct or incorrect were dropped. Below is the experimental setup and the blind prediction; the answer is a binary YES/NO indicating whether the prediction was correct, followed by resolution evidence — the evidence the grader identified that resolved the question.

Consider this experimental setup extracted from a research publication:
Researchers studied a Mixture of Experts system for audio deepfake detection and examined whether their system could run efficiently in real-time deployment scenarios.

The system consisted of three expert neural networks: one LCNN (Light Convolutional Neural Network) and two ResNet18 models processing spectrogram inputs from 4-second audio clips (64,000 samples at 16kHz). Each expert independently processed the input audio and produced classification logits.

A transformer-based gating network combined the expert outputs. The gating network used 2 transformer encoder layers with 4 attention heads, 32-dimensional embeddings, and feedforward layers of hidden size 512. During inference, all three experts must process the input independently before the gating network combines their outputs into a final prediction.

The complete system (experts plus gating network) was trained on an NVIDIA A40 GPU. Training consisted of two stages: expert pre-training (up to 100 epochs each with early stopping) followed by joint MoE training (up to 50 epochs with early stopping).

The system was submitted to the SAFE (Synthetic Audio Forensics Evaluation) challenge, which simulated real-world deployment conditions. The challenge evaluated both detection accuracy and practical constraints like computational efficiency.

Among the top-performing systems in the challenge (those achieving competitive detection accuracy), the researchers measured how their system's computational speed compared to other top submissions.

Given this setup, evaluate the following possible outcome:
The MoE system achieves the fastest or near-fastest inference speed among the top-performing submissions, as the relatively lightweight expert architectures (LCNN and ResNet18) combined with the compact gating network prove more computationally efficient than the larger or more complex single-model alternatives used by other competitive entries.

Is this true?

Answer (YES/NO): YES